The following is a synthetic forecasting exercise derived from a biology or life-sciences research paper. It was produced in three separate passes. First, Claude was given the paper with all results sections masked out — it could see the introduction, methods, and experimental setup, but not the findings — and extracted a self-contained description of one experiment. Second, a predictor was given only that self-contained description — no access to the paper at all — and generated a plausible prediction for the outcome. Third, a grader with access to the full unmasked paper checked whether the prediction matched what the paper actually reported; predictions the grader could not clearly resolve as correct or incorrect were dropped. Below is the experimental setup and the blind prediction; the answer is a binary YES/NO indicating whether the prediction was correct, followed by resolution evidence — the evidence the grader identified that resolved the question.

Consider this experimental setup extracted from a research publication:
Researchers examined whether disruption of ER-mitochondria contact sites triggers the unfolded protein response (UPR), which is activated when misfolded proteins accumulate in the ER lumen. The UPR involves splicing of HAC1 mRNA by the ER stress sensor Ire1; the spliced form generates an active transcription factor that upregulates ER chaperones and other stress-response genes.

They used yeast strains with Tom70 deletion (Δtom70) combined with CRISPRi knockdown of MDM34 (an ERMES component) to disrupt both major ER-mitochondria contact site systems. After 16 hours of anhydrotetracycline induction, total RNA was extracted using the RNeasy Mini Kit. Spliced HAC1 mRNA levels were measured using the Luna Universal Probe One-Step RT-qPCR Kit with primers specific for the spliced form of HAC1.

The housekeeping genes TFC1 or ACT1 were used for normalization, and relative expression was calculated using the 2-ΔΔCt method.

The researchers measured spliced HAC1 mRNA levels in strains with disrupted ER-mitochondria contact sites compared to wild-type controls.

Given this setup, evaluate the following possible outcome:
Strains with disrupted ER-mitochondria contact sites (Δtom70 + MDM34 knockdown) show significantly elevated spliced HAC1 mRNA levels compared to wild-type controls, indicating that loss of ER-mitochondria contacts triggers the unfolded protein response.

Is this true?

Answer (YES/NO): NO